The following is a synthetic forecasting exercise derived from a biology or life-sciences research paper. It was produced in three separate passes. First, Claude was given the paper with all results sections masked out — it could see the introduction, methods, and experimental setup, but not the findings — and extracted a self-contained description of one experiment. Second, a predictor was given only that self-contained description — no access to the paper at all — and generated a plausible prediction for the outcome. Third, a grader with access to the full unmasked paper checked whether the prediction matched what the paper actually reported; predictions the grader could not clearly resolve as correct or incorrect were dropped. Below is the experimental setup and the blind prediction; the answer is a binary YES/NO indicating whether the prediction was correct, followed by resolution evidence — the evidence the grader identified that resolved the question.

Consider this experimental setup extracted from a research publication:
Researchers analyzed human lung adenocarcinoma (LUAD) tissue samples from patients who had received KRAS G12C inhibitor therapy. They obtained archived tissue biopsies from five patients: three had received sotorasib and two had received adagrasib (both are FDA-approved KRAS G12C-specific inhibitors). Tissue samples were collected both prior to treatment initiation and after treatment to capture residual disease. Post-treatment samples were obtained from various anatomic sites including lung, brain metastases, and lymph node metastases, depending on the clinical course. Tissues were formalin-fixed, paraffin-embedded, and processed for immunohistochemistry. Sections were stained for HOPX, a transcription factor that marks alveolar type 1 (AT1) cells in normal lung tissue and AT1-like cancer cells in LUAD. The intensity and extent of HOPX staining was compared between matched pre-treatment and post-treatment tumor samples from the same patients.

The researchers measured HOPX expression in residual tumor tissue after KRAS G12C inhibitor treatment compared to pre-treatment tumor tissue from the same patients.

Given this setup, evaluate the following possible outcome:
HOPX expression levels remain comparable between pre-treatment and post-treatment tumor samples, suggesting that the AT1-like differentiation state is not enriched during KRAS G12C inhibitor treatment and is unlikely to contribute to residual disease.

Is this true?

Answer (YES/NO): NO